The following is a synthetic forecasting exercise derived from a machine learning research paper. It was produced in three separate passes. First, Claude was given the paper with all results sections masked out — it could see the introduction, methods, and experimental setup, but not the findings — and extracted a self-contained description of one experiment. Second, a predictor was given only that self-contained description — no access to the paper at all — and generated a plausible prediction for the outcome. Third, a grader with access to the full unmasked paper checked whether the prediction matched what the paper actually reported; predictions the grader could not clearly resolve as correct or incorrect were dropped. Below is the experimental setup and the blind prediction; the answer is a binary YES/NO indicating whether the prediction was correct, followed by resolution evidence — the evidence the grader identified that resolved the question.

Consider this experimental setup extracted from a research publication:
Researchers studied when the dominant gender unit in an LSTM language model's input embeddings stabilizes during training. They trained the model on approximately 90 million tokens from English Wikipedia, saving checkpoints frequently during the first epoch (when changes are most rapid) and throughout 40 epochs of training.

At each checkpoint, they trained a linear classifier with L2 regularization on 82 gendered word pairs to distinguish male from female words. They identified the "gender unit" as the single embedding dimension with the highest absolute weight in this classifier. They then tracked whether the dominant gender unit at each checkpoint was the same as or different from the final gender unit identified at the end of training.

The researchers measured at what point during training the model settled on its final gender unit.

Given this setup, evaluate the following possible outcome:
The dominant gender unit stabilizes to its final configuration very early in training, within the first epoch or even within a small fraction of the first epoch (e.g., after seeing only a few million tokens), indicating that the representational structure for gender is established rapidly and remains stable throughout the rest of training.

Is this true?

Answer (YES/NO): NO